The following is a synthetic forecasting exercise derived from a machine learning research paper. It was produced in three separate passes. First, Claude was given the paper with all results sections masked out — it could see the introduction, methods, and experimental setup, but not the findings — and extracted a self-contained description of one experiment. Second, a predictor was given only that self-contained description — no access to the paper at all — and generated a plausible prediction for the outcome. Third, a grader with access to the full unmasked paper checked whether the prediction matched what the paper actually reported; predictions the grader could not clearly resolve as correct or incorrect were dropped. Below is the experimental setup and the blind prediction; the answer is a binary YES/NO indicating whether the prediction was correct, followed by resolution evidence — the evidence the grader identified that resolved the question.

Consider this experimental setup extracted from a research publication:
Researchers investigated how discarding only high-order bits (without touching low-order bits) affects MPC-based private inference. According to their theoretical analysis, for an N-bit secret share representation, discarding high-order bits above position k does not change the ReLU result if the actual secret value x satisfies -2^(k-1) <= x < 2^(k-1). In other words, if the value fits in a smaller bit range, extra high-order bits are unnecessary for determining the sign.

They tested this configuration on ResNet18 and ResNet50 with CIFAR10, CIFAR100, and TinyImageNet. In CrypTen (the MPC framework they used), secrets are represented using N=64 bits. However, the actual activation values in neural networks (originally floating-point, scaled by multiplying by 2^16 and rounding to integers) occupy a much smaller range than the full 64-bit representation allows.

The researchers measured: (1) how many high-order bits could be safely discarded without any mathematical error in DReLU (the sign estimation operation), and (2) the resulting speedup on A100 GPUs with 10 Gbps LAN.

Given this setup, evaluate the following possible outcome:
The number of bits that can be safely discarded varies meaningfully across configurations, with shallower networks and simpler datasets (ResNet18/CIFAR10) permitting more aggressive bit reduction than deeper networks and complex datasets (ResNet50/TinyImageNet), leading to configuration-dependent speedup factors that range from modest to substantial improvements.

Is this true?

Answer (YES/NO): NO